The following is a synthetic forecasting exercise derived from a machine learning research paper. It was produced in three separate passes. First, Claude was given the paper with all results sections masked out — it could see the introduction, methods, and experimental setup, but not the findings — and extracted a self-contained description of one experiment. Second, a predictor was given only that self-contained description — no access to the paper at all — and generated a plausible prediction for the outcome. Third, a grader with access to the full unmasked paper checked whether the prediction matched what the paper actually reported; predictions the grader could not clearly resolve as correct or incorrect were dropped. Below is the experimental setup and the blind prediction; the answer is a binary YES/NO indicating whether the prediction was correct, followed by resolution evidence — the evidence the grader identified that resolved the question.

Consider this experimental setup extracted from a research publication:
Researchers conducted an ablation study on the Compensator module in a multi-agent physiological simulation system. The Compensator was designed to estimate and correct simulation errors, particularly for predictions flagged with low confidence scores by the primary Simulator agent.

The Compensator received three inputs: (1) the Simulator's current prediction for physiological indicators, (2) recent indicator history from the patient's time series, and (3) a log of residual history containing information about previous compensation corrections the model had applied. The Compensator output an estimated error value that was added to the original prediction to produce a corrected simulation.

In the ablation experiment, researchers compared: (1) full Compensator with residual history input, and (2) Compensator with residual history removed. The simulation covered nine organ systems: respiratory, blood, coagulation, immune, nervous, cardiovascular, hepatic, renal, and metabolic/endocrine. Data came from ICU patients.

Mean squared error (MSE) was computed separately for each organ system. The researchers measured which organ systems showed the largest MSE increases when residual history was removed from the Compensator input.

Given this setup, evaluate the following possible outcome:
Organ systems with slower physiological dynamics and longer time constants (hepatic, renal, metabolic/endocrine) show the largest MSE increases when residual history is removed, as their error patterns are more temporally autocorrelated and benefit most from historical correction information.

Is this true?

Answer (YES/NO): NO